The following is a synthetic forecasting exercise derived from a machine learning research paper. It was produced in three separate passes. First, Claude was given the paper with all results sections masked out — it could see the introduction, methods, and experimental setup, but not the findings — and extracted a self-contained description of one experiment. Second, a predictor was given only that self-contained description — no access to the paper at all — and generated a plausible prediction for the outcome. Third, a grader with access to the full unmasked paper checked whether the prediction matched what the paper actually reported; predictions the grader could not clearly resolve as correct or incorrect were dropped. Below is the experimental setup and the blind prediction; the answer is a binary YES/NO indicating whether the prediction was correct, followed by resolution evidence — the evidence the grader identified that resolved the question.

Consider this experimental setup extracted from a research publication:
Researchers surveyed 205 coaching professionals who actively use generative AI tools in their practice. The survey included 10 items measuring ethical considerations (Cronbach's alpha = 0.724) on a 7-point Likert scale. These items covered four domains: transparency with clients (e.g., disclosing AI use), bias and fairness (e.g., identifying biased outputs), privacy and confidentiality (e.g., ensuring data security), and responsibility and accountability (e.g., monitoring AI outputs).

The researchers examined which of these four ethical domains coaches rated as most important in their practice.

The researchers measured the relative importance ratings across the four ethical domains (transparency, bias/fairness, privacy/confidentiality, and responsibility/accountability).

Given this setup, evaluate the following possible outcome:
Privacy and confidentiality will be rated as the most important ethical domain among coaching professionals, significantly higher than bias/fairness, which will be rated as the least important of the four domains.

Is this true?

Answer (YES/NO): NO